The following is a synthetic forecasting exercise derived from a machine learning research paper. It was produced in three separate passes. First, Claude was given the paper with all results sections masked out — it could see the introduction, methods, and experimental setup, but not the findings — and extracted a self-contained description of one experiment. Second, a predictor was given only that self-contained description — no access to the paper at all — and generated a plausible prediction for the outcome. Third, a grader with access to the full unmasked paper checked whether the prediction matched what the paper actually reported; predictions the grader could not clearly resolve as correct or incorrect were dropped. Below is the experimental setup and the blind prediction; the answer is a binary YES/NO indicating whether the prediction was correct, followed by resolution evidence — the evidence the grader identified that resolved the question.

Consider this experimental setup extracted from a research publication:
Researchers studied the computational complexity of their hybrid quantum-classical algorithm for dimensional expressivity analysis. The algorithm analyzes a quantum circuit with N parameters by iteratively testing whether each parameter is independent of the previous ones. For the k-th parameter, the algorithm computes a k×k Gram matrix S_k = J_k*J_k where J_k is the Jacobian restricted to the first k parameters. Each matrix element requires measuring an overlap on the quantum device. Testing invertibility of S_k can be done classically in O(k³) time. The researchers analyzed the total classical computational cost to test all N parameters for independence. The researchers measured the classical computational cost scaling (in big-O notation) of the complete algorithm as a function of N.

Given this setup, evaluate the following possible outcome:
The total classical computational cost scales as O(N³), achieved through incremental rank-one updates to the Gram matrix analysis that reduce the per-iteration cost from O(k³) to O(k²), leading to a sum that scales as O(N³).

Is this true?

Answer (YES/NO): NO